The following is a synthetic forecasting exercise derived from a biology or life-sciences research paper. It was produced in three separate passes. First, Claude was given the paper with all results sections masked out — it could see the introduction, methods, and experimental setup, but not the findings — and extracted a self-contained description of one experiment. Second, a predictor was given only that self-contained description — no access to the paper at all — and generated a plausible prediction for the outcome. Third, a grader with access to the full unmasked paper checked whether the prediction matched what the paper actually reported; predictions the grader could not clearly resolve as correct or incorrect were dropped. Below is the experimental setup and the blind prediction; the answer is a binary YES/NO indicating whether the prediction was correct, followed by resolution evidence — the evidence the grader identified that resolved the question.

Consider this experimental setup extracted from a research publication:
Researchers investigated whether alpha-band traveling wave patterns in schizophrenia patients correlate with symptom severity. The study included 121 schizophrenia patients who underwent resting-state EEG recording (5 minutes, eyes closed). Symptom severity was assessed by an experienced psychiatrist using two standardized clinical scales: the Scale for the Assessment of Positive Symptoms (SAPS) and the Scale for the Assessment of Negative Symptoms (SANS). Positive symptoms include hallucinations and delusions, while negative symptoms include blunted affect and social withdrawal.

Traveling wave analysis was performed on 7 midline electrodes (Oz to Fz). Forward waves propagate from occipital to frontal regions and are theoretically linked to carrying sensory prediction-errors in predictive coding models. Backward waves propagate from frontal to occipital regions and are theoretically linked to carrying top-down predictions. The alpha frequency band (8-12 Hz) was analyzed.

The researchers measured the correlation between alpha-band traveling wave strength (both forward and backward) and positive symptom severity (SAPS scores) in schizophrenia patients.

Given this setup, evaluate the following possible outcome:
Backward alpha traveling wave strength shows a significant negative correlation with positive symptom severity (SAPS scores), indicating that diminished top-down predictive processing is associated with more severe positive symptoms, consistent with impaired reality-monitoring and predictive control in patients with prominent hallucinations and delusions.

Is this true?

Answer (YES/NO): NO